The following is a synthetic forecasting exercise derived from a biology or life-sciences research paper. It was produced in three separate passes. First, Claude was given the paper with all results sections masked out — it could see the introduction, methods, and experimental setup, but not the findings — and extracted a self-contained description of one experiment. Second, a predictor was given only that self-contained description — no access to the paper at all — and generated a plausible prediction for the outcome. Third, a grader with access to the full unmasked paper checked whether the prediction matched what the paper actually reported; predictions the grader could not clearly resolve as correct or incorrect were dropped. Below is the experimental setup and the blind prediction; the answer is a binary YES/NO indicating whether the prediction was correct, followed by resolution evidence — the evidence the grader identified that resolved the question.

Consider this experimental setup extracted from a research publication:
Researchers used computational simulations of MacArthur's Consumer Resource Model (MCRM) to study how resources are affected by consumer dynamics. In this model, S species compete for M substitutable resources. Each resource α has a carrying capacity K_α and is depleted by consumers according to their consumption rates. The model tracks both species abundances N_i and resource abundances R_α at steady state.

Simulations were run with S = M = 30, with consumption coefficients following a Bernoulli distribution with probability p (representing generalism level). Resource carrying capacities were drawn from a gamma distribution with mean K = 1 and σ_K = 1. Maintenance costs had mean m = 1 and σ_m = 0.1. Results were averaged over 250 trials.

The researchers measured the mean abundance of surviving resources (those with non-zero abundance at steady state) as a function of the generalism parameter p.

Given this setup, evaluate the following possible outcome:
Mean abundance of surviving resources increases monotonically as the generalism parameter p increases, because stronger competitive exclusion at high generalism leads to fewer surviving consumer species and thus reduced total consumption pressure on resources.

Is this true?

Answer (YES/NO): NO